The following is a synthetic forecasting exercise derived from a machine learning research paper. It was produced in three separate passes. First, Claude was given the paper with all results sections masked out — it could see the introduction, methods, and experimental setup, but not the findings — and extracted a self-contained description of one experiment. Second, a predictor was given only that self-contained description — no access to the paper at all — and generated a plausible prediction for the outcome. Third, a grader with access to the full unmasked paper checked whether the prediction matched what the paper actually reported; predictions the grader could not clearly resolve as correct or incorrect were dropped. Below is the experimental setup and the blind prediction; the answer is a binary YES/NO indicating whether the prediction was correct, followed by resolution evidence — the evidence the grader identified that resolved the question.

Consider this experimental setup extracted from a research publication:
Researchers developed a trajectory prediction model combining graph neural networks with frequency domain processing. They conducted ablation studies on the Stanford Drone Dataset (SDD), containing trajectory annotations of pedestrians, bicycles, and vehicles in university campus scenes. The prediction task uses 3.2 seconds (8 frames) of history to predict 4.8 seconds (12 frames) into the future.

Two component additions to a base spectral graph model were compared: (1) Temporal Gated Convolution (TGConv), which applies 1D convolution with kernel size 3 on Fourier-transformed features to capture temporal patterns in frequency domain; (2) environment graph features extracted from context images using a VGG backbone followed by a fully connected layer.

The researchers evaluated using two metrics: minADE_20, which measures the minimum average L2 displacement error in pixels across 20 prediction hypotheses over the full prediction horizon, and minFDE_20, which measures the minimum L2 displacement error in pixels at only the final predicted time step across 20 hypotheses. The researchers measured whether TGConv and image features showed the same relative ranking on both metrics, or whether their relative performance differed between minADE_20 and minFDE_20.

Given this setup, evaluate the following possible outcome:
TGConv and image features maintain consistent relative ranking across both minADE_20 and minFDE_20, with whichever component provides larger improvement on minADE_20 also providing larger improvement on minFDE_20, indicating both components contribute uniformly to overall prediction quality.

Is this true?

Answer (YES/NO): NO